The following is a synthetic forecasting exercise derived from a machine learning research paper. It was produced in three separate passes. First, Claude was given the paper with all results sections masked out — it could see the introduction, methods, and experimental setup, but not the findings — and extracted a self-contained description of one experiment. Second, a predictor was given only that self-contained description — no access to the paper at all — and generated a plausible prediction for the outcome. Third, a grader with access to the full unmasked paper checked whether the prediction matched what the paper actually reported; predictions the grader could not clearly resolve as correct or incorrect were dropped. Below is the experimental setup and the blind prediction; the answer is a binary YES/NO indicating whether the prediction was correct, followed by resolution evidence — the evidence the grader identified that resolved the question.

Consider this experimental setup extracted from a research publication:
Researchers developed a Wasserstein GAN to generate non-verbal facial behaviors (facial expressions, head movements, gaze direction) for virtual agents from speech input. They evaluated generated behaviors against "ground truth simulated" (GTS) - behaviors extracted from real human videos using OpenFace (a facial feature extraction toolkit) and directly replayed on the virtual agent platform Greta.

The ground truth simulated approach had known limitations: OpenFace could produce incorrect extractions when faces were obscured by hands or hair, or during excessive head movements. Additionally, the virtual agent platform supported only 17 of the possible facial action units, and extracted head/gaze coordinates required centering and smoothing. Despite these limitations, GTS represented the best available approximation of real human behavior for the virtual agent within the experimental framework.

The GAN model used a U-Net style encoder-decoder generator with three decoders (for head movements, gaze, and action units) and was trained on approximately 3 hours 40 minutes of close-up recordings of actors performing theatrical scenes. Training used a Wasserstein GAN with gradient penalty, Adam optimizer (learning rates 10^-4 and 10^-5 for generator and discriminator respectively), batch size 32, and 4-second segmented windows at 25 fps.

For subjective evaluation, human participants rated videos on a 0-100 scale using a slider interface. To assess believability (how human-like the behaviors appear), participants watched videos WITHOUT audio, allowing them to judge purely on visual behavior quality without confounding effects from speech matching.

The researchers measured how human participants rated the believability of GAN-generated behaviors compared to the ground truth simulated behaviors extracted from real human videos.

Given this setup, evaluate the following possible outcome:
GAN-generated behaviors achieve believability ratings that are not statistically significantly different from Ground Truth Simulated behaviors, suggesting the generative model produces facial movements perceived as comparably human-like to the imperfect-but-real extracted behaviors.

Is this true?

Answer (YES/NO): YES